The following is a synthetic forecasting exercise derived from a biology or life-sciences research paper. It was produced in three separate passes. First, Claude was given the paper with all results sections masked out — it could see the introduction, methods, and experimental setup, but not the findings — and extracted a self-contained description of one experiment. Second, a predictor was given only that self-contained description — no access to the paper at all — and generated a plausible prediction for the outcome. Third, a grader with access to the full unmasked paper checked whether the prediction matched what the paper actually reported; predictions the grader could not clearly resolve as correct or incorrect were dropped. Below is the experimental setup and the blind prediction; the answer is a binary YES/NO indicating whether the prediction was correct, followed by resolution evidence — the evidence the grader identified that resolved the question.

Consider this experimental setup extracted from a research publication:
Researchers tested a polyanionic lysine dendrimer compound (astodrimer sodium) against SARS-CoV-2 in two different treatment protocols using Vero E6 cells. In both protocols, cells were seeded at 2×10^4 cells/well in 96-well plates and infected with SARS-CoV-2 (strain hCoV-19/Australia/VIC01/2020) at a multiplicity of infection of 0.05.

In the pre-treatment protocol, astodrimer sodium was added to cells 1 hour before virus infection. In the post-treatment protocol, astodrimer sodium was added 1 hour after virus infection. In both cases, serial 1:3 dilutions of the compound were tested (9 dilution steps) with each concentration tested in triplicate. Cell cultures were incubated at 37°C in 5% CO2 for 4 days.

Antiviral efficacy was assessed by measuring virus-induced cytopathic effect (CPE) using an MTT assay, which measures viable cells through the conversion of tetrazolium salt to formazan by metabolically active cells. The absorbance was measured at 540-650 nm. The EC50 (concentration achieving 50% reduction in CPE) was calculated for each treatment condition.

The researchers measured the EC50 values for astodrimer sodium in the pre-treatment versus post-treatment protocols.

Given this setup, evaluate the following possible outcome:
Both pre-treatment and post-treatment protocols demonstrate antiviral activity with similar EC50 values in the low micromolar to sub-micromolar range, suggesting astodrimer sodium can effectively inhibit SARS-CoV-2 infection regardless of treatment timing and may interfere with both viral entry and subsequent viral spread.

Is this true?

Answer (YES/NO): NO